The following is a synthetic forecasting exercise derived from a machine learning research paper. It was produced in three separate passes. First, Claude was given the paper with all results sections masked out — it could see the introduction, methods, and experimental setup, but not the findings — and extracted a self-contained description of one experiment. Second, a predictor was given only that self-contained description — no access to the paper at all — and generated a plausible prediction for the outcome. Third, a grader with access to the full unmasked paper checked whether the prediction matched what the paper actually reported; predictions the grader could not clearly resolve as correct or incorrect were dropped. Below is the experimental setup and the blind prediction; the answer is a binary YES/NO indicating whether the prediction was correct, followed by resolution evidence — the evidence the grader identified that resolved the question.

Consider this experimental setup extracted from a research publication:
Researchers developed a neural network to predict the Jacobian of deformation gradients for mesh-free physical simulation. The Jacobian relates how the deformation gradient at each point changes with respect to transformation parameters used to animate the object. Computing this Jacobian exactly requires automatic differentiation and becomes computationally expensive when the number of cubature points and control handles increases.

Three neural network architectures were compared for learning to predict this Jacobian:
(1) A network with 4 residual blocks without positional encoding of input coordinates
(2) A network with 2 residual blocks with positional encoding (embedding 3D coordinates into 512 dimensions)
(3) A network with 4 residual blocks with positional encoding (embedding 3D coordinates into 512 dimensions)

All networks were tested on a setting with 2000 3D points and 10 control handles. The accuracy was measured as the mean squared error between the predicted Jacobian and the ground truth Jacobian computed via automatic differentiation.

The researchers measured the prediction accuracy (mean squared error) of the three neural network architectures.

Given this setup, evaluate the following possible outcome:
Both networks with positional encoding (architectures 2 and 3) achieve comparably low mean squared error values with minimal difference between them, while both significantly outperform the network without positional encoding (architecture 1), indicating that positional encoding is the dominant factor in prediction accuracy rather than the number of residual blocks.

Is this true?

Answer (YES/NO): NO